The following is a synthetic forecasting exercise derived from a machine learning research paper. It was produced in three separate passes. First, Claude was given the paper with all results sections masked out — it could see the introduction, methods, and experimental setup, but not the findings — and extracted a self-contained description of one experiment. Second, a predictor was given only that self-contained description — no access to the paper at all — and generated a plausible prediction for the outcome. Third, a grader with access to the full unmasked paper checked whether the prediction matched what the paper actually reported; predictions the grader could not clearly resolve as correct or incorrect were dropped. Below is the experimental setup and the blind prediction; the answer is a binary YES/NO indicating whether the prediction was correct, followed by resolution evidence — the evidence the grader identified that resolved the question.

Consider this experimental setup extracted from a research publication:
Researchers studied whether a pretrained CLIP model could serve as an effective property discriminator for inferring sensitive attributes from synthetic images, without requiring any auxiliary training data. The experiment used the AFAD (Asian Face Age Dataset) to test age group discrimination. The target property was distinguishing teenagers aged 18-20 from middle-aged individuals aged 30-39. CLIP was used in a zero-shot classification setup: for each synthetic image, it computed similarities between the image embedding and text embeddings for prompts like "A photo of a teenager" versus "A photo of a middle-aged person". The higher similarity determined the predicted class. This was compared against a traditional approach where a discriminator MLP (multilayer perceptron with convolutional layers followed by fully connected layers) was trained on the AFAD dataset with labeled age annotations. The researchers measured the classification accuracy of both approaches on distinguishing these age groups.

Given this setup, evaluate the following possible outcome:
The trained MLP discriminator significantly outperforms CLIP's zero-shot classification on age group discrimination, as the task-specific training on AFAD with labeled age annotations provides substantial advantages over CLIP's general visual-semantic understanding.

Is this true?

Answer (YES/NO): NO